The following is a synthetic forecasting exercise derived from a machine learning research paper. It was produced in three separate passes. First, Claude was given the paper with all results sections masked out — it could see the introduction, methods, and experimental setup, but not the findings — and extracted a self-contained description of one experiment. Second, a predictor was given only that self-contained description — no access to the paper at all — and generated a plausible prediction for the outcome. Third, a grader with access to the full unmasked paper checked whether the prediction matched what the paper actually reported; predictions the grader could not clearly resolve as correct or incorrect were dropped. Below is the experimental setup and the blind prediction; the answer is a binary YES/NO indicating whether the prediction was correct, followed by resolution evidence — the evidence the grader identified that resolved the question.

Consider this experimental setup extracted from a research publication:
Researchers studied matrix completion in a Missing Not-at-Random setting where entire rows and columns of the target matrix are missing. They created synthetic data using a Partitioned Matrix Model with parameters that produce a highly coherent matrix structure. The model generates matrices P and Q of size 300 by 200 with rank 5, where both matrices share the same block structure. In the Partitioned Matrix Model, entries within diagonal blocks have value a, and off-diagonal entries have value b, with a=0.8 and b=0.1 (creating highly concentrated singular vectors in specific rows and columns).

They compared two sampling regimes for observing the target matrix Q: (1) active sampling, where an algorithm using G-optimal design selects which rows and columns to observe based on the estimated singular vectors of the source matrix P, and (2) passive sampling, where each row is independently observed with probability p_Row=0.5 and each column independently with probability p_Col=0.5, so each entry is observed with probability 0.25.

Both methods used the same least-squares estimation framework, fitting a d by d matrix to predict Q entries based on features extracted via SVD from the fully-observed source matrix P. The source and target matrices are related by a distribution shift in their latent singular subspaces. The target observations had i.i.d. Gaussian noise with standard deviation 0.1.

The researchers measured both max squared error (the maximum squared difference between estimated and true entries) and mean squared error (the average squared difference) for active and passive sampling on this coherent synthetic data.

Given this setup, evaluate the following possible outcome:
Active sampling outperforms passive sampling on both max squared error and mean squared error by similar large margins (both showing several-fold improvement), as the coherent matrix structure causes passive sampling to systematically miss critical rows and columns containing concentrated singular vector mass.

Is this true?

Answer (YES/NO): NO